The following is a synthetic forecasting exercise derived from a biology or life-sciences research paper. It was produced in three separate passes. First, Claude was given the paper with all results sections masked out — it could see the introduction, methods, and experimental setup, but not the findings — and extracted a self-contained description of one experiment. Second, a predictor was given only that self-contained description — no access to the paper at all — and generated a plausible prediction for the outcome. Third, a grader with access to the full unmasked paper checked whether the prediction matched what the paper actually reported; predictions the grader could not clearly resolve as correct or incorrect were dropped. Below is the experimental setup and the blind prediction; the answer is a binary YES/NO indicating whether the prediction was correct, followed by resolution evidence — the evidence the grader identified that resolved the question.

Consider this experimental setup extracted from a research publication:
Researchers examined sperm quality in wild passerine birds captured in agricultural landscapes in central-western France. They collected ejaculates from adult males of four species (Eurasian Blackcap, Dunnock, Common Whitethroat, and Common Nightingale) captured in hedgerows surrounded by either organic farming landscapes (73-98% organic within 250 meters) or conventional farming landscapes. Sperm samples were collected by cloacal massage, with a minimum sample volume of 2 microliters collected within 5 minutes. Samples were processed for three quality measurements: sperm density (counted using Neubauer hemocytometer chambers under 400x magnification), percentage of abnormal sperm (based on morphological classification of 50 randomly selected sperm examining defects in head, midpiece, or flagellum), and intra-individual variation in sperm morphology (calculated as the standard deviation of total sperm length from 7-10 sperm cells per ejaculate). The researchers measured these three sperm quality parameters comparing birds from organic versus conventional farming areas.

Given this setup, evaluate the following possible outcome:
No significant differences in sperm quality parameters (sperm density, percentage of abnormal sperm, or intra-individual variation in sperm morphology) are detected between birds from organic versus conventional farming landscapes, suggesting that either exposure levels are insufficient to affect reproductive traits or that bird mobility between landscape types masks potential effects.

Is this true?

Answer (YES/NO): NO